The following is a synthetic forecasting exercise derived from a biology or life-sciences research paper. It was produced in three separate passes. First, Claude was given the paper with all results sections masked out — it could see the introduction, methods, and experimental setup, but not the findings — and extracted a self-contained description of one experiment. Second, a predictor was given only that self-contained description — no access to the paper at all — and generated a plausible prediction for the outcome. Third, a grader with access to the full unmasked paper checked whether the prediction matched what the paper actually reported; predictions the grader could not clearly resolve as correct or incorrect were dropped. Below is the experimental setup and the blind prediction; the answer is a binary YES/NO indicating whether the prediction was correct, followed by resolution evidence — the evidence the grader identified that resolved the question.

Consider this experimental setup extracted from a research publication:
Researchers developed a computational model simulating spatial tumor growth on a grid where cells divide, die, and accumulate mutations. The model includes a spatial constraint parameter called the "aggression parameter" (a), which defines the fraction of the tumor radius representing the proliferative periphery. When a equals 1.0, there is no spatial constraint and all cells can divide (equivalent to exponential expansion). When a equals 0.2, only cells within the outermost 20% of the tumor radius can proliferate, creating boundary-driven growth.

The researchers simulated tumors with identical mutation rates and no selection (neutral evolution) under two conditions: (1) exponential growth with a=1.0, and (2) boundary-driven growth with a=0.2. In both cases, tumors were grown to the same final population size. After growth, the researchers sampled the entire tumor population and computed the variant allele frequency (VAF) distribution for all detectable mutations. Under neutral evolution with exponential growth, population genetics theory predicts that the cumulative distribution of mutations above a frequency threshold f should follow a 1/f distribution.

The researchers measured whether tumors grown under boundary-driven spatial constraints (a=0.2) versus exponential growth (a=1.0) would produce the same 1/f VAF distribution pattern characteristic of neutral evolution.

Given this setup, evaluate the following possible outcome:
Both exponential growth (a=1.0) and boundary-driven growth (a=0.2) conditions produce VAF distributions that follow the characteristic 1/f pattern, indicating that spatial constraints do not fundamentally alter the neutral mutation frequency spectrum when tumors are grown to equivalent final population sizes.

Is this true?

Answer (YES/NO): NO